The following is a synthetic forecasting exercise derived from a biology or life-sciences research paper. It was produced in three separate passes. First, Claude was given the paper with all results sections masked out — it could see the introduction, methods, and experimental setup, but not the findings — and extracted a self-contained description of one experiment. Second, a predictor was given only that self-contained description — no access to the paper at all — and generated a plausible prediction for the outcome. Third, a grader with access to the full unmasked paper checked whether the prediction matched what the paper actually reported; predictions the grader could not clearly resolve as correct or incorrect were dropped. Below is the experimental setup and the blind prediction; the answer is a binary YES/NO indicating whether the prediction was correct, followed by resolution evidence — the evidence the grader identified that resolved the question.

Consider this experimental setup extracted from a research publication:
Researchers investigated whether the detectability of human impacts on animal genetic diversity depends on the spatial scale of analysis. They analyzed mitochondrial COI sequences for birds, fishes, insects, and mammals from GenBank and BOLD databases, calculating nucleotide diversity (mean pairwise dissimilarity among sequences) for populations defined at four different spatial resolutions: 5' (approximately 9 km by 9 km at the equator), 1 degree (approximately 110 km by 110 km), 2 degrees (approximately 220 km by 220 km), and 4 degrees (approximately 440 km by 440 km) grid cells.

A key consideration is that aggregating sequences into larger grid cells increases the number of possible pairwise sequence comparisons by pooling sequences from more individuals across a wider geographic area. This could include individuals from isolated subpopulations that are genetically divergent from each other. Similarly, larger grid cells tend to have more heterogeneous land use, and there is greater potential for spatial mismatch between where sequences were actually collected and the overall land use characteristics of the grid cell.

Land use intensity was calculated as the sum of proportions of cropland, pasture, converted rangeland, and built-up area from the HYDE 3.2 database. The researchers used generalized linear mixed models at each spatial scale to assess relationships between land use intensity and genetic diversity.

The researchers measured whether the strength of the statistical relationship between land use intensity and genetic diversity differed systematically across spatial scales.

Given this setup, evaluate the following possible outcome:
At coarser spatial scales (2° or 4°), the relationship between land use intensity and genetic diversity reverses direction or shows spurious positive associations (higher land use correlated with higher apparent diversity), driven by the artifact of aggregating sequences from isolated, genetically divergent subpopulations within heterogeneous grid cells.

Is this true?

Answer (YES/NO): NO